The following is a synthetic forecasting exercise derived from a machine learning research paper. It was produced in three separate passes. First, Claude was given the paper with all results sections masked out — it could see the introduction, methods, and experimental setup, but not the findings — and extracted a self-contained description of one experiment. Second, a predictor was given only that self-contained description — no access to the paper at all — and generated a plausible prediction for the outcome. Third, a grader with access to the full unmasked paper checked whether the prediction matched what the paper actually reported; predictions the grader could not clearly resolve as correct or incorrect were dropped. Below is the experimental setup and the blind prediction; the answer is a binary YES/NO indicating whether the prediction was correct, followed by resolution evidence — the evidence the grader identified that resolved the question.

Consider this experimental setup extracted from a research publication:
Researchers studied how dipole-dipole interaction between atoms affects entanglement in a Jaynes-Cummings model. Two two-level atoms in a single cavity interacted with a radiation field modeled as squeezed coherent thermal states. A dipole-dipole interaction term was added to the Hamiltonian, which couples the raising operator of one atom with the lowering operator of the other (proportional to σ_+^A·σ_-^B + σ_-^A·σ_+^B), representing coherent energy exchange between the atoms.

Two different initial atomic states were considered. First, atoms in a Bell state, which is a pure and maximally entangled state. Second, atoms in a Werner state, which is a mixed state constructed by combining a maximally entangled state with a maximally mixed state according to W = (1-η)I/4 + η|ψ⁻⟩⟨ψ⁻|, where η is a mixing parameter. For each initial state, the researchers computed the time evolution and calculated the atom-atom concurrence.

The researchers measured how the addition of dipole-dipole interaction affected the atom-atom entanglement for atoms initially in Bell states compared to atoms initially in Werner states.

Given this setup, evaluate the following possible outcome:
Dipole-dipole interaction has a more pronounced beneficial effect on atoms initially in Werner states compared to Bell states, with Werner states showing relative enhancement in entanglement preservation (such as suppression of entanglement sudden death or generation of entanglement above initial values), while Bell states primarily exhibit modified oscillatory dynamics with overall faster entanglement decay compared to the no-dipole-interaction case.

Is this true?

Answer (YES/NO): NO